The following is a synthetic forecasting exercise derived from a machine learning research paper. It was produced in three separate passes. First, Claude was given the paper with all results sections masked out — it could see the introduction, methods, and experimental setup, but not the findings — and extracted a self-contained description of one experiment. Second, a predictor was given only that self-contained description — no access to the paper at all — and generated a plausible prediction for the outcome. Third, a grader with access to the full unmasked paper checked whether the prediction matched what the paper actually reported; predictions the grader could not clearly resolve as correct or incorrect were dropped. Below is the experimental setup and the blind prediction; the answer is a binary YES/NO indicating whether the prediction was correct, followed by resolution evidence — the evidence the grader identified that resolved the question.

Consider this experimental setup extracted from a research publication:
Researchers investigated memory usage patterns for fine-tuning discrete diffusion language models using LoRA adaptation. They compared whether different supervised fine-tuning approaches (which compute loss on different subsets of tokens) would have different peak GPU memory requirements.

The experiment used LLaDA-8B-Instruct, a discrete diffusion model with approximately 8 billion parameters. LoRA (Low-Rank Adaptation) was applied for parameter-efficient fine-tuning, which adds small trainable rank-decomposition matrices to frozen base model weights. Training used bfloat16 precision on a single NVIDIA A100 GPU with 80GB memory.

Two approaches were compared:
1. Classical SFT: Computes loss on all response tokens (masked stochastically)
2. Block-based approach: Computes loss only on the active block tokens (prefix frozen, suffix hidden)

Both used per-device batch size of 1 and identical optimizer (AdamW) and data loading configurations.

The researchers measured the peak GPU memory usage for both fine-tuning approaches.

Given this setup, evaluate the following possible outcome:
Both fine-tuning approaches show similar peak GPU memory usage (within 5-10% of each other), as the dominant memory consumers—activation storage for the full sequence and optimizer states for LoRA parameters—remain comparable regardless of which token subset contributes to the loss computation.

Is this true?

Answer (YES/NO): YES